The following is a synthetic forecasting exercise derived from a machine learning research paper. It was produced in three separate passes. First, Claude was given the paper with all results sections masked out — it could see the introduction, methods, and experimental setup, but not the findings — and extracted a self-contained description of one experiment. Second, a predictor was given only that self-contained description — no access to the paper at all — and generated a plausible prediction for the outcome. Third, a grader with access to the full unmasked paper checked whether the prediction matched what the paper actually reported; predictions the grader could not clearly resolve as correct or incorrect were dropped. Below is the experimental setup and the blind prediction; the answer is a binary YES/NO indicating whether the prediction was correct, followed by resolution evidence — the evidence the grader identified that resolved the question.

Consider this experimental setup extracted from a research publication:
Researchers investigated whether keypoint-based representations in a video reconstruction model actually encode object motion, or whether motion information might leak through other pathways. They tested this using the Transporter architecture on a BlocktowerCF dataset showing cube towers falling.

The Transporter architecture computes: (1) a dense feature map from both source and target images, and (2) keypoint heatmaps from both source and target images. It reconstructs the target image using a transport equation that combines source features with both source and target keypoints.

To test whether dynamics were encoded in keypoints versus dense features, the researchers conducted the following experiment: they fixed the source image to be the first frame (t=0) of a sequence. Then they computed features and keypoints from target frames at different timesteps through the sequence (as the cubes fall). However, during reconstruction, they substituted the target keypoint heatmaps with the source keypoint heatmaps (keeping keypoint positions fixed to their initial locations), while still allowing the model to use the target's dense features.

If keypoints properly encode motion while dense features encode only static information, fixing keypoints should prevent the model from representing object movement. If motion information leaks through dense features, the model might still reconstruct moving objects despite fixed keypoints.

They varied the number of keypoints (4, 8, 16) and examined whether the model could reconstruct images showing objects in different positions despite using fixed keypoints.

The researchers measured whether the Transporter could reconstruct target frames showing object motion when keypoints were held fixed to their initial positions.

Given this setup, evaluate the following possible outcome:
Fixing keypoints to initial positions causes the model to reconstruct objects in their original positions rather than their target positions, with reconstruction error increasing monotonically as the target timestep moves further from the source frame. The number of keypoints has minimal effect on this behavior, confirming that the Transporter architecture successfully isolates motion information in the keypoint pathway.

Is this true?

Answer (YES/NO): NO